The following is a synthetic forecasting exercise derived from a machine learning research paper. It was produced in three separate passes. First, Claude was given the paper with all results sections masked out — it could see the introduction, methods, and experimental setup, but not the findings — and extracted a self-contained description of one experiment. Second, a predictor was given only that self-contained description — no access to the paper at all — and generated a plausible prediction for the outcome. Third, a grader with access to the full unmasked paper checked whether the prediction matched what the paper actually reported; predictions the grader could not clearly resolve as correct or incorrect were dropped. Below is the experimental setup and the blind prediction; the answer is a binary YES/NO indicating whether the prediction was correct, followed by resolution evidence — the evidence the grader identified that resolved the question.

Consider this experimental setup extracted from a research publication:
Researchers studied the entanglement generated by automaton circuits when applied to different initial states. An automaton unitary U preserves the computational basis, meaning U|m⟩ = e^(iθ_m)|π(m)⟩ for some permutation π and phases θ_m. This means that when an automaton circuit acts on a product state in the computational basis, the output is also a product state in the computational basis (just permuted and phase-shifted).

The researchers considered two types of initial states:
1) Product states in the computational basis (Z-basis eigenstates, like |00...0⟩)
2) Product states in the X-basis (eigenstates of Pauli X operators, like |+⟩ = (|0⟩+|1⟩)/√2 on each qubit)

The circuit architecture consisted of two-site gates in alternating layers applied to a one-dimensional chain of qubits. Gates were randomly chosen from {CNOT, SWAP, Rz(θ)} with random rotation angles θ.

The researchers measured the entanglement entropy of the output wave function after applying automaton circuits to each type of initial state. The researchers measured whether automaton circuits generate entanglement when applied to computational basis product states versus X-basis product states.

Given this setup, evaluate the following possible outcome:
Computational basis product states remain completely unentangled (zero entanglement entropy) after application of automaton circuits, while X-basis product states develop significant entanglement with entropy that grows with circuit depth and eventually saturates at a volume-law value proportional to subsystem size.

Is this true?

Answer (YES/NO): YES